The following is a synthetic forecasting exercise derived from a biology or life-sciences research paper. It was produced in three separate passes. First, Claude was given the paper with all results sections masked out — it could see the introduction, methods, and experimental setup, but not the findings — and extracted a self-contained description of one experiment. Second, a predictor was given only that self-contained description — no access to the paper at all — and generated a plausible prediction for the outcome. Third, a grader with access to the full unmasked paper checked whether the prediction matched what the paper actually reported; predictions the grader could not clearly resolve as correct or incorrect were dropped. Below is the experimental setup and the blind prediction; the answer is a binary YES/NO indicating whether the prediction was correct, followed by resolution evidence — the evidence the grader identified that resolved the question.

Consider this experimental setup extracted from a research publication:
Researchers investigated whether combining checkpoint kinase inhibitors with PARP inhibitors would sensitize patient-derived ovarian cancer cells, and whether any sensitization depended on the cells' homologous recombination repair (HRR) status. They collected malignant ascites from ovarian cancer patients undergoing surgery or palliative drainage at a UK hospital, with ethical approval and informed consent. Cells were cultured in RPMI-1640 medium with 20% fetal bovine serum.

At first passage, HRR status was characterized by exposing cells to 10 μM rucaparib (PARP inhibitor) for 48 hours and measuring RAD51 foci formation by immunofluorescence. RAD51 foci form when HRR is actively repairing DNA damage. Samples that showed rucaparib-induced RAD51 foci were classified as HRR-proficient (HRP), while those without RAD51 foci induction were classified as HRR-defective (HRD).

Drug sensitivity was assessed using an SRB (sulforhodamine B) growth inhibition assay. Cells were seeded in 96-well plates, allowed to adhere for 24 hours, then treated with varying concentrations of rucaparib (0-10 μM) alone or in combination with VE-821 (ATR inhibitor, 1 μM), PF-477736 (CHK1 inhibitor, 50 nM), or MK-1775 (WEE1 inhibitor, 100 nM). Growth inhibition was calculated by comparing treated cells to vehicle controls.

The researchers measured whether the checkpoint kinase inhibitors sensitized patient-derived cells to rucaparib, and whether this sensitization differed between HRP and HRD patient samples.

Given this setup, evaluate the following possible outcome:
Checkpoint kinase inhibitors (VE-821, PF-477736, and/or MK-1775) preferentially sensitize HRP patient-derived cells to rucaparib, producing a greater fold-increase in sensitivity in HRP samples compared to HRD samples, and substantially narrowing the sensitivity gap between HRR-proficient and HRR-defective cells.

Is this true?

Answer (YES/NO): YES